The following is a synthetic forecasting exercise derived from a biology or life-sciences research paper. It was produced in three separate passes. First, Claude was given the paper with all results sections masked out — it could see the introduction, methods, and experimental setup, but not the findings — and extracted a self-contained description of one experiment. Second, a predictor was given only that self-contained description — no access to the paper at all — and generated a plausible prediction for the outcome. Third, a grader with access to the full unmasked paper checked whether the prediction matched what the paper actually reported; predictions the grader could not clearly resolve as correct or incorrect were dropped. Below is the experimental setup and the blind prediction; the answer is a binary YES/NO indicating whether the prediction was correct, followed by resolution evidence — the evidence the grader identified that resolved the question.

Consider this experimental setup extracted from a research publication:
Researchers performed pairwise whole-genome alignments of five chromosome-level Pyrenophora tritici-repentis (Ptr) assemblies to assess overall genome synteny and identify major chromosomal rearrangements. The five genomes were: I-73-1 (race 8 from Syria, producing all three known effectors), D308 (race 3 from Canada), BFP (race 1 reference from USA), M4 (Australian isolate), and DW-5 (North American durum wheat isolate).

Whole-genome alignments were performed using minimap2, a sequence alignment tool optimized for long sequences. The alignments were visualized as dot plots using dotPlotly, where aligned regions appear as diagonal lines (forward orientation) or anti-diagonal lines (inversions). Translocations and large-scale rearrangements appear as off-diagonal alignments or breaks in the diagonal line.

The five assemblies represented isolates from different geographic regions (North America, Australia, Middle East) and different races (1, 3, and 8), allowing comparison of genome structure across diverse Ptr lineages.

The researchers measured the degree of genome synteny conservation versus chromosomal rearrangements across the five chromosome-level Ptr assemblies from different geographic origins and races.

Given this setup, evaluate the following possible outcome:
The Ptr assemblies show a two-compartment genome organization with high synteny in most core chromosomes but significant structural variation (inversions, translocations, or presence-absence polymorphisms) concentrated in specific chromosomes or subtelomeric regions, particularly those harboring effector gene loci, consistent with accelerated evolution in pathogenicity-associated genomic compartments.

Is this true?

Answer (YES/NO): NO